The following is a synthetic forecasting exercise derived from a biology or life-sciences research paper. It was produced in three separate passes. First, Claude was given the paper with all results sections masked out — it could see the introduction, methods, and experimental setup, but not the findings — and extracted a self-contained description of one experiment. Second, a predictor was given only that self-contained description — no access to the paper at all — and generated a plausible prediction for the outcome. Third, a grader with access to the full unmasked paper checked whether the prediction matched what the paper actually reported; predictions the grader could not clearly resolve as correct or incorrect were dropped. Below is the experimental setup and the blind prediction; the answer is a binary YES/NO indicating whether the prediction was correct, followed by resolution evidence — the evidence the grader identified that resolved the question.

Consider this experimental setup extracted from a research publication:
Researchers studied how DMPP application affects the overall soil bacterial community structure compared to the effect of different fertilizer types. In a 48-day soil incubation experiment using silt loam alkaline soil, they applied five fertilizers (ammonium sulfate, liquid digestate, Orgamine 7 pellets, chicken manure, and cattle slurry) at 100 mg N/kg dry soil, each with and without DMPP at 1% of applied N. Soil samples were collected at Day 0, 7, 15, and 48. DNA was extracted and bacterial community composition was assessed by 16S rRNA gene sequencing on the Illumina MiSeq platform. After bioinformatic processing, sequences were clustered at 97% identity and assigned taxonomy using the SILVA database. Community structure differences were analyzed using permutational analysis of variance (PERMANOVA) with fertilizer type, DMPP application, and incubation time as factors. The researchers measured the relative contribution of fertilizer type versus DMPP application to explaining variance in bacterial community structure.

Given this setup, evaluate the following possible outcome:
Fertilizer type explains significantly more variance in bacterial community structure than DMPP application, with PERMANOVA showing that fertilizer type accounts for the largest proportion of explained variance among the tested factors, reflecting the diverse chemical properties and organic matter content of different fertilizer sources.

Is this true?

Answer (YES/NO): YES